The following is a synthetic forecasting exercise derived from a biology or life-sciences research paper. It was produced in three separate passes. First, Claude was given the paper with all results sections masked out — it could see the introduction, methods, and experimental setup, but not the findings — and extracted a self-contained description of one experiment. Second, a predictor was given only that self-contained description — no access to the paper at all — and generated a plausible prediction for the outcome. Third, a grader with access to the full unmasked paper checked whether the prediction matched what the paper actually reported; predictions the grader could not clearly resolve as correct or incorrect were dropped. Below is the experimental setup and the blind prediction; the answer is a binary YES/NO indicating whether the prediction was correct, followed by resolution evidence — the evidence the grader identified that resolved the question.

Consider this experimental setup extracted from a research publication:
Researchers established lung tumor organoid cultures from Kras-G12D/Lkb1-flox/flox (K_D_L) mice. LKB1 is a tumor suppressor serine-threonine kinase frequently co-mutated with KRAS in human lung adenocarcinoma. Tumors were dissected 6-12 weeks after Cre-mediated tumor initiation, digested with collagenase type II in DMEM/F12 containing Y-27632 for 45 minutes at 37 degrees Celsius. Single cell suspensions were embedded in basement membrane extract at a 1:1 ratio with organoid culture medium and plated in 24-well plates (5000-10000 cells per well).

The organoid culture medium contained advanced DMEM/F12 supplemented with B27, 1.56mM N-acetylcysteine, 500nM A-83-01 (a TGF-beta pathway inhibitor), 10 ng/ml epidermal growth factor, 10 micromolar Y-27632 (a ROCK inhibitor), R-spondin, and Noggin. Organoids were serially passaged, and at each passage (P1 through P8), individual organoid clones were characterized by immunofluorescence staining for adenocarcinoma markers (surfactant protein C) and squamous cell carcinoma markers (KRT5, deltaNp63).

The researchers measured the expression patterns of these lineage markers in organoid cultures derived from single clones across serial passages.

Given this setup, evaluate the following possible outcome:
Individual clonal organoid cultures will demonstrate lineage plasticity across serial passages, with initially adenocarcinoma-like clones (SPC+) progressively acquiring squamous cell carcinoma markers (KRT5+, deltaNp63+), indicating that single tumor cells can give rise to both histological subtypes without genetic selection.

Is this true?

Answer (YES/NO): YES